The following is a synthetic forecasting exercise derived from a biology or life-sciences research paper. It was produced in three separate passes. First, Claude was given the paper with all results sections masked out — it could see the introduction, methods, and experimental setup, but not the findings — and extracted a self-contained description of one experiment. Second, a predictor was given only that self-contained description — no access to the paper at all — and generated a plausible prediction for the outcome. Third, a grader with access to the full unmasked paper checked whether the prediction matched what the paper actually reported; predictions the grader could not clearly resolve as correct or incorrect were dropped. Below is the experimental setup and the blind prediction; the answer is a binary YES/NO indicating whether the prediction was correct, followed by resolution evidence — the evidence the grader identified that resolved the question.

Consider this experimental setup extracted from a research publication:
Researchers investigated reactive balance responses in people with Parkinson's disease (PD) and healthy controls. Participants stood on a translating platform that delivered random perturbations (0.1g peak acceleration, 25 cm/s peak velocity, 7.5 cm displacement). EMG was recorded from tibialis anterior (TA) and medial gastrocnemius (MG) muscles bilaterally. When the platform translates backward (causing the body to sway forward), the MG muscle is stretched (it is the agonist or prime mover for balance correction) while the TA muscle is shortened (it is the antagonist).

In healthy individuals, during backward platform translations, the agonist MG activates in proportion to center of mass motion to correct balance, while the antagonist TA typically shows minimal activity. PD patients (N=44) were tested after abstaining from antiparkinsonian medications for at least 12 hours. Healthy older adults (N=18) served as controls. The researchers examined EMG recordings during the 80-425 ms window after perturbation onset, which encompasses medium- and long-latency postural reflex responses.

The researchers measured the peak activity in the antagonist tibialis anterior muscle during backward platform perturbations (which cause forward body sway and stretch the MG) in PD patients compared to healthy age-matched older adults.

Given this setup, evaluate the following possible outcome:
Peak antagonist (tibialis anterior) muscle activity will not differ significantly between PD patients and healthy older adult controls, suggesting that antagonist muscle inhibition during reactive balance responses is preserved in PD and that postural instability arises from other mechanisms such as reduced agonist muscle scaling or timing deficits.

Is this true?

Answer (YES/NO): NO